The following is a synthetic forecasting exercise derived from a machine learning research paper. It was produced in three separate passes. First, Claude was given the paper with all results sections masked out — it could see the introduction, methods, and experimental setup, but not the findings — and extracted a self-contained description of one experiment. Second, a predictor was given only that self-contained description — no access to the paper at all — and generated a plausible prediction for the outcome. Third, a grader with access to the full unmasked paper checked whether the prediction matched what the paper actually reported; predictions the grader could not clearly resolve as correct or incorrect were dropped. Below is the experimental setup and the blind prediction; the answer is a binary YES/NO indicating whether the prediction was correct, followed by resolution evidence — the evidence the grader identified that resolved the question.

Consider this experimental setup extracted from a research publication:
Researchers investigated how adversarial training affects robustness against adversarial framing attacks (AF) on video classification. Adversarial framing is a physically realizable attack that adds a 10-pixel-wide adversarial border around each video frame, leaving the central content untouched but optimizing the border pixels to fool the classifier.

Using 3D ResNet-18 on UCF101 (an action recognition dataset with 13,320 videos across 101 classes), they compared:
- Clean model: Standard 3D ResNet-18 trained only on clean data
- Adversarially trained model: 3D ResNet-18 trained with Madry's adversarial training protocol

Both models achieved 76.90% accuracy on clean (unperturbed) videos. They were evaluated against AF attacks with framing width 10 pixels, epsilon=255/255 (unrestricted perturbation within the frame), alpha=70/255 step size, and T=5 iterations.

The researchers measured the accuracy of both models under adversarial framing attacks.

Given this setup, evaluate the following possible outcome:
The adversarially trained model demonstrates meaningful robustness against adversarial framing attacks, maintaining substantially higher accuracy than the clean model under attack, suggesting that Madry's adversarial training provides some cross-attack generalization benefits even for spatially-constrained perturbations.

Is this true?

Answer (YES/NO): YES